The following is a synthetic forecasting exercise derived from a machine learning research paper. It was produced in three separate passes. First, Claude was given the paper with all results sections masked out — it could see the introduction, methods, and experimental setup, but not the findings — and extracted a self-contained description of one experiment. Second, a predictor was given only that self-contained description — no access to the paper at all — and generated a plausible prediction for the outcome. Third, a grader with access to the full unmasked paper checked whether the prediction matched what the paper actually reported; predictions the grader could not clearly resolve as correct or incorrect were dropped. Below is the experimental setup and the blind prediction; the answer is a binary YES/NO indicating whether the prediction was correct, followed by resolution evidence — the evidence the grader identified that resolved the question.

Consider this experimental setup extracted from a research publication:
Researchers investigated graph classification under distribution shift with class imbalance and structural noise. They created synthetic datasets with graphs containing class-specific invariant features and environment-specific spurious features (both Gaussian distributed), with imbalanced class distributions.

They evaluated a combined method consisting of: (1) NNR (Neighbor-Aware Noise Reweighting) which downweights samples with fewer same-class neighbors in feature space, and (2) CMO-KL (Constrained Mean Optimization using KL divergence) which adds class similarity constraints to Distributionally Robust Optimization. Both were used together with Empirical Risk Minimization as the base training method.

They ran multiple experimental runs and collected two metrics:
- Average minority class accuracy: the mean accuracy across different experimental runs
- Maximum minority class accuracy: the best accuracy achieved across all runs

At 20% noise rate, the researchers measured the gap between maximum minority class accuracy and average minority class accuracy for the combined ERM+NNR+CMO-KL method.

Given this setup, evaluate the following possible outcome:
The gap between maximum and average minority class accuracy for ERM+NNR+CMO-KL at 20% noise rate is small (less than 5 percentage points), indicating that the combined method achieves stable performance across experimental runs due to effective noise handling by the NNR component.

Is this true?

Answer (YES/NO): NO